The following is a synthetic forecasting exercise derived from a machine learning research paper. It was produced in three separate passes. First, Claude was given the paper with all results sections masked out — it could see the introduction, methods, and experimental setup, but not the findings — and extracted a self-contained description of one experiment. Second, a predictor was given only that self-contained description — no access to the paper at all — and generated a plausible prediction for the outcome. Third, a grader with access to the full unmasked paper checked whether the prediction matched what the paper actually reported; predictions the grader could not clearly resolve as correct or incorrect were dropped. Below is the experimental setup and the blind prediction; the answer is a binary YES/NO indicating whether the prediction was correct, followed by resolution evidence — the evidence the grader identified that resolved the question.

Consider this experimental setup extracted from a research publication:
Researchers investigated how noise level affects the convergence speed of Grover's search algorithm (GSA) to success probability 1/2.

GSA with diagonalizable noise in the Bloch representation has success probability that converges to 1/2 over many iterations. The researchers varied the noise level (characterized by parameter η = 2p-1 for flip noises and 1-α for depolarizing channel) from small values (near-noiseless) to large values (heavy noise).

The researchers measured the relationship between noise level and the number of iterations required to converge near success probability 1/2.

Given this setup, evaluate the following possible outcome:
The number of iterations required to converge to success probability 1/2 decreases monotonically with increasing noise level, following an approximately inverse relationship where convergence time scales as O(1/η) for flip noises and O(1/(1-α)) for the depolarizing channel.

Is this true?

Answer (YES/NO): NO